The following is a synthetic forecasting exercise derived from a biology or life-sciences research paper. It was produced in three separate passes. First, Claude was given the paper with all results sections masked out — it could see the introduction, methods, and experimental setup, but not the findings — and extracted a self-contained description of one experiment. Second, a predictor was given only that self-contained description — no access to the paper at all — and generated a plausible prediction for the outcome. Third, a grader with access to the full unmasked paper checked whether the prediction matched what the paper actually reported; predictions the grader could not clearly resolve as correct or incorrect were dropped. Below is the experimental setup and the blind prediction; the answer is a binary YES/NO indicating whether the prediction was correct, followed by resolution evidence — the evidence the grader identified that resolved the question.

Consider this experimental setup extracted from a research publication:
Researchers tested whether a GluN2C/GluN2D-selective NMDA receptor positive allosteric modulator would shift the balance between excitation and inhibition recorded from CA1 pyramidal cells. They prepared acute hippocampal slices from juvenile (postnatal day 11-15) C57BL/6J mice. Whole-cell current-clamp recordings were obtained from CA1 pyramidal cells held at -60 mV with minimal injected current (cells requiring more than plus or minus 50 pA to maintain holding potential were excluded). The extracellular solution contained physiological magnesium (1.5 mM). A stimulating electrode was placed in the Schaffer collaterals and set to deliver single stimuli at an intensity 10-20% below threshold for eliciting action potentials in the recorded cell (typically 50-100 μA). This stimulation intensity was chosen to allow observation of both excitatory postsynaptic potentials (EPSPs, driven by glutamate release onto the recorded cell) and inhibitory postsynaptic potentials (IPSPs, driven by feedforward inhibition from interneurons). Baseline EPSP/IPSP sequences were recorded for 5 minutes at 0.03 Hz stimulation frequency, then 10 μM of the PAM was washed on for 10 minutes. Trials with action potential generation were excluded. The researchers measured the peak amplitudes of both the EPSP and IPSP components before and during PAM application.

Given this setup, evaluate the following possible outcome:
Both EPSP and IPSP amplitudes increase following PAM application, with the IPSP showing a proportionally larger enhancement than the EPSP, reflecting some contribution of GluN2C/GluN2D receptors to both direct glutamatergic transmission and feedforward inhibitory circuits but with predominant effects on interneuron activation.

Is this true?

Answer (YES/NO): NO